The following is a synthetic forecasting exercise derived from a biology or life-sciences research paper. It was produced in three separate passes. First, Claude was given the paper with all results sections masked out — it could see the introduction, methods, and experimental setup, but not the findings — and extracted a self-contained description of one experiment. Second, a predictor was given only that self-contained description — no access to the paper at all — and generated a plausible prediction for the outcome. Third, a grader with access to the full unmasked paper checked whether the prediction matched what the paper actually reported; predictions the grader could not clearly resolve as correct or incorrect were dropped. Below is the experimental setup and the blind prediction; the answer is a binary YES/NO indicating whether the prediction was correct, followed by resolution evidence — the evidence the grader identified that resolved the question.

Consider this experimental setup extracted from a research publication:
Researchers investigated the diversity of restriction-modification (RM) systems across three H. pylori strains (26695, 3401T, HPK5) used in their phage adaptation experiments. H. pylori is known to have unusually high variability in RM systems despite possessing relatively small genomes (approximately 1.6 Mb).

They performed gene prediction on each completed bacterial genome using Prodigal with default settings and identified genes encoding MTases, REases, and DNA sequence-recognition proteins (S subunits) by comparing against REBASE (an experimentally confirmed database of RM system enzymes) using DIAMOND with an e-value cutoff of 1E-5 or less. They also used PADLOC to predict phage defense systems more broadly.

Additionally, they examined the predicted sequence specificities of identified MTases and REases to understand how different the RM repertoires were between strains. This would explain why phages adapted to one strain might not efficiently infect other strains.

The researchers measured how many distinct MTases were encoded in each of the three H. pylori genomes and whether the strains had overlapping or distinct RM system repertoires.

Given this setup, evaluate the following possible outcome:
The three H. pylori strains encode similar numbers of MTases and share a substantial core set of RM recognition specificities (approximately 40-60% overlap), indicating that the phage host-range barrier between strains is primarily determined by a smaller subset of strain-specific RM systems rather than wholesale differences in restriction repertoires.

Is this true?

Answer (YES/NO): NO